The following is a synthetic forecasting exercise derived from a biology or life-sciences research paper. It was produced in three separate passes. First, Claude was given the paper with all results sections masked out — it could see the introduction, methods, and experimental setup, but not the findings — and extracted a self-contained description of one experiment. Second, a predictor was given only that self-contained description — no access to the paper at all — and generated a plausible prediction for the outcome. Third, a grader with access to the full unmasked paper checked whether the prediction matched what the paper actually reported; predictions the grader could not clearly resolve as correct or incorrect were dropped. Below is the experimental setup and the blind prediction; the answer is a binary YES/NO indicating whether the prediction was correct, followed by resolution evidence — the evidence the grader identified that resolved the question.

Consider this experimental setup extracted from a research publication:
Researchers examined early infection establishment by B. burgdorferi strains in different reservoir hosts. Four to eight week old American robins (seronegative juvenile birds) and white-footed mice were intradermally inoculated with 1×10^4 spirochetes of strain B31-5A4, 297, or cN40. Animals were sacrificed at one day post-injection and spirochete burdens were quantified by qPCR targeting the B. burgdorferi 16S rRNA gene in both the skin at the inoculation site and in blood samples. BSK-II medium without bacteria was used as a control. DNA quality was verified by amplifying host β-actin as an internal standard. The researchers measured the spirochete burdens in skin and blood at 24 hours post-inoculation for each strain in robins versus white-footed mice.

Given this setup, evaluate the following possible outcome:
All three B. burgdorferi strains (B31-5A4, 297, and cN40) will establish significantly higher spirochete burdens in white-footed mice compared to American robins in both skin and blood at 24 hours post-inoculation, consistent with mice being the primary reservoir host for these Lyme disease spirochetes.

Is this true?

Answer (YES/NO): NO